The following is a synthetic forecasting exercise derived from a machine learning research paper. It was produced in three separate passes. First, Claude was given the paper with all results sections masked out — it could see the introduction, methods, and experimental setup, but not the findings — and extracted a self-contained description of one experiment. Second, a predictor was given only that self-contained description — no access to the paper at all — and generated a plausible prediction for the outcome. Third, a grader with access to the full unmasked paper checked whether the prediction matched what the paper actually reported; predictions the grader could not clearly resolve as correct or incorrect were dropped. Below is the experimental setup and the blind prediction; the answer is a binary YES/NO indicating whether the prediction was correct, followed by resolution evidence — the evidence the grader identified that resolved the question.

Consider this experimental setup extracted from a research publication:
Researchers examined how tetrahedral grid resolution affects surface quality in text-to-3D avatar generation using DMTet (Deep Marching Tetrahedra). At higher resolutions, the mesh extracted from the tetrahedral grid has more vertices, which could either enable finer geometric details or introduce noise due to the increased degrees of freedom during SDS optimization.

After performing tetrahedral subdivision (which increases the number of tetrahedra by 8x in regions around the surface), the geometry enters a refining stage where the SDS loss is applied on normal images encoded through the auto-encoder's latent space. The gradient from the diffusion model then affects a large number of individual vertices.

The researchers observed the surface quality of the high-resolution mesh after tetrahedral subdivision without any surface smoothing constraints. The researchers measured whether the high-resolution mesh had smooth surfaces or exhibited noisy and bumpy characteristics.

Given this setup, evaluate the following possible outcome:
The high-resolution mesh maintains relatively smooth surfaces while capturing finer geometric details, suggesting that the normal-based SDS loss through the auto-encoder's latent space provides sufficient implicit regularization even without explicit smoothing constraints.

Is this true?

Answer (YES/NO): NO